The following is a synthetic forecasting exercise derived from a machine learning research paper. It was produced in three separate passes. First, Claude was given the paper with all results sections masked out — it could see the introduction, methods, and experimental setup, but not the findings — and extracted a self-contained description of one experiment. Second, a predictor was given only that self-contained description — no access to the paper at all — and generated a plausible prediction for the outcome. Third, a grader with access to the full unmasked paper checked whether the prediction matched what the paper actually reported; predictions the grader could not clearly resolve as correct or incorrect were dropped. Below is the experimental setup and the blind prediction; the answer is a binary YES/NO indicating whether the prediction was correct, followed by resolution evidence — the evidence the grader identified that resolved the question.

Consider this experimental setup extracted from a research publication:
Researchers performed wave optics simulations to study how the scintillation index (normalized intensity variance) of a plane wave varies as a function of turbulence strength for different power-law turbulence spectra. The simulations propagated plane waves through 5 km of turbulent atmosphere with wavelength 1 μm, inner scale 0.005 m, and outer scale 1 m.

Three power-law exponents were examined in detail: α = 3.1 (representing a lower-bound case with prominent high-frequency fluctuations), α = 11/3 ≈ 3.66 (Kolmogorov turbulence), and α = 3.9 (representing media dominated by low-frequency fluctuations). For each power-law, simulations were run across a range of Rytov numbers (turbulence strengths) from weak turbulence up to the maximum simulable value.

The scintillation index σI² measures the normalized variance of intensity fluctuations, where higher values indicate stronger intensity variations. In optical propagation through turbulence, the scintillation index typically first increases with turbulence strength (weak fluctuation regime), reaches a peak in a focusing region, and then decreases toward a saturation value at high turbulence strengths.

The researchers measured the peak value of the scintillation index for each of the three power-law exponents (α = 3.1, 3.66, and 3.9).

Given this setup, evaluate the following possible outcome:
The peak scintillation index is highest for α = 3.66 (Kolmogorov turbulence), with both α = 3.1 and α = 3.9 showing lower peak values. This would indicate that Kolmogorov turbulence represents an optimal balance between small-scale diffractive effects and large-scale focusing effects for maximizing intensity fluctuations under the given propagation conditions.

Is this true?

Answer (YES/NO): NO